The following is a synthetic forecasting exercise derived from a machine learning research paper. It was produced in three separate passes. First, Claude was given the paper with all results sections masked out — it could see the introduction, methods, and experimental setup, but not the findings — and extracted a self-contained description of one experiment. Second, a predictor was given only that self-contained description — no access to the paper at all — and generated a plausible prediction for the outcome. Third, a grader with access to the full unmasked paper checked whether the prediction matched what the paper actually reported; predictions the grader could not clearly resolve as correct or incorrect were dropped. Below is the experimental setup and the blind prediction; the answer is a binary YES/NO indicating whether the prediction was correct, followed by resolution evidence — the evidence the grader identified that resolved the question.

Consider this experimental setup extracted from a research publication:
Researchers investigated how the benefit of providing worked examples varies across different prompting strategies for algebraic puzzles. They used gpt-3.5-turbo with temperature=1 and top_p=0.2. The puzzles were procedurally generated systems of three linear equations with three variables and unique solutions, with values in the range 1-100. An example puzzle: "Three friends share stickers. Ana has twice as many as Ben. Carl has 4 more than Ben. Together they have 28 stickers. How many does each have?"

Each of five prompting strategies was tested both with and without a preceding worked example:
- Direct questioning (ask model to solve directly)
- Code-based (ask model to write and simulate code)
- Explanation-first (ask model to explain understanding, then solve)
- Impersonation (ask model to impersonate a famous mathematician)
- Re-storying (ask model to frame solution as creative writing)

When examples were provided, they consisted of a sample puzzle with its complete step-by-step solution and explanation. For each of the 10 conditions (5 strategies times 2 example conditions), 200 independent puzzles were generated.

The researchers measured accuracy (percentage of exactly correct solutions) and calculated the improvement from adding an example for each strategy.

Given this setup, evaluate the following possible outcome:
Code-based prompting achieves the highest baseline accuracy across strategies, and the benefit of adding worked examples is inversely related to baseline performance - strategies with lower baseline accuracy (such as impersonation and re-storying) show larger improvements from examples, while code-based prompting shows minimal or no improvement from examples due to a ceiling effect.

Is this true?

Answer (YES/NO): NO